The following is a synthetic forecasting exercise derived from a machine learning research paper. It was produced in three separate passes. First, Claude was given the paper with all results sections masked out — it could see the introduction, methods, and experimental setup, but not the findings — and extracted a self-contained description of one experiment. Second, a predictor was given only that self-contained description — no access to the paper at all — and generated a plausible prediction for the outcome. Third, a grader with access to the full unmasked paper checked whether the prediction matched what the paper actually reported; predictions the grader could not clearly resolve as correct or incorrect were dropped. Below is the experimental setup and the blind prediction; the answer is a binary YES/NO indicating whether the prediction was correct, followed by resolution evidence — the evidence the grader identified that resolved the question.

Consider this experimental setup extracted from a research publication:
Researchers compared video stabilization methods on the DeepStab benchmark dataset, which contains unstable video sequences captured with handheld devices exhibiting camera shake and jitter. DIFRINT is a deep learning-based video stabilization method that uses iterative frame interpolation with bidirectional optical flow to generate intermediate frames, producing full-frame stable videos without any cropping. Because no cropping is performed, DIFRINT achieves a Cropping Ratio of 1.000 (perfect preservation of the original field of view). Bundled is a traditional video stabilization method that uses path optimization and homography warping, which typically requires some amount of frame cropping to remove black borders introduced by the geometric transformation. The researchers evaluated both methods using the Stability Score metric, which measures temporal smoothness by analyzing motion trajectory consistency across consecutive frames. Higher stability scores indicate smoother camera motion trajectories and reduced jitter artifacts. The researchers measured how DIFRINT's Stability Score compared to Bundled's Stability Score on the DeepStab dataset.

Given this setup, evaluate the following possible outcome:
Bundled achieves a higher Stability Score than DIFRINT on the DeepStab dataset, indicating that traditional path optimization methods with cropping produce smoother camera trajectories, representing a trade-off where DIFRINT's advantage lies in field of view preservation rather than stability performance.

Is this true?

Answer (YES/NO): YES